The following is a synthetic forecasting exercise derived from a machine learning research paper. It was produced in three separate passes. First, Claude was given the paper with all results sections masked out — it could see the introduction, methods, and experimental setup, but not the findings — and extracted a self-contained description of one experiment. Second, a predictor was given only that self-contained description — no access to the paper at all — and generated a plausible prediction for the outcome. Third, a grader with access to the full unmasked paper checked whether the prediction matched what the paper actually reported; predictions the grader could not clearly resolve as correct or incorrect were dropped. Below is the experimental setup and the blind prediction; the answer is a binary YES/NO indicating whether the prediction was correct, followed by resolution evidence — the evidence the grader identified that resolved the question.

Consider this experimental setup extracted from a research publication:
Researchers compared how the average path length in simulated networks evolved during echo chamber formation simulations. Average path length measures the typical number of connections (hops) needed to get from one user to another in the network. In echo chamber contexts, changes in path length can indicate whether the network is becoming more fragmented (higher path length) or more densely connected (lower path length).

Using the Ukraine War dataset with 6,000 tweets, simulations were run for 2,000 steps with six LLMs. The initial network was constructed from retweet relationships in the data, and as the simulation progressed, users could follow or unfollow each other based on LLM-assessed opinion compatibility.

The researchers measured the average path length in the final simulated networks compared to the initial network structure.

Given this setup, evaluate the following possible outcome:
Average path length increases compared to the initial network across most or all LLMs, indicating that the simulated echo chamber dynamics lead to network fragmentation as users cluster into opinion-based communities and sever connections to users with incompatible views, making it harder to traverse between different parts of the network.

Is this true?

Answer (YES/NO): NO